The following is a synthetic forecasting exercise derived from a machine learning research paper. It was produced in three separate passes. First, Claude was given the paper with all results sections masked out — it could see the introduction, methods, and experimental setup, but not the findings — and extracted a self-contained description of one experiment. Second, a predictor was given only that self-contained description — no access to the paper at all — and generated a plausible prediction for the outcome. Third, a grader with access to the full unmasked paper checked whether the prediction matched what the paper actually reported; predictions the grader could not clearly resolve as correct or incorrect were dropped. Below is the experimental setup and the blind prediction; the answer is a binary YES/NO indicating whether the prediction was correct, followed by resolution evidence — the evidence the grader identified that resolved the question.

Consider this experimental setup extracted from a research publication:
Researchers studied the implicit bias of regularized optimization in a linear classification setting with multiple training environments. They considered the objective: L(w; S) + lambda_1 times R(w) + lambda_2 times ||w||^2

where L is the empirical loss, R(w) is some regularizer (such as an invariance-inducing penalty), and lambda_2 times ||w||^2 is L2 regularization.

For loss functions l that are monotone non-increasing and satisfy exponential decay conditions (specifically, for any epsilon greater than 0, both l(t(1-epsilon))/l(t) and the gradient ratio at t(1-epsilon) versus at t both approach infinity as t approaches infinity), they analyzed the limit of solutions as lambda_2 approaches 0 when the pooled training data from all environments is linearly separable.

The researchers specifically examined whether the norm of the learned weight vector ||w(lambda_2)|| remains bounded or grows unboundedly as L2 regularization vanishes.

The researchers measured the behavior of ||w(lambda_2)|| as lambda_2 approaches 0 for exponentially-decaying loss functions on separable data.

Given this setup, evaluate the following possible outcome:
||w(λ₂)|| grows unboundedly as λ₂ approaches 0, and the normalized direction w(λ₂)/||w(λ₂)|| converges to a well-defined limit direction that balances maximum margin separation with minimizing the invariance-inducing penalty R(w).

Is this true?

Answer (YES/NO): NO